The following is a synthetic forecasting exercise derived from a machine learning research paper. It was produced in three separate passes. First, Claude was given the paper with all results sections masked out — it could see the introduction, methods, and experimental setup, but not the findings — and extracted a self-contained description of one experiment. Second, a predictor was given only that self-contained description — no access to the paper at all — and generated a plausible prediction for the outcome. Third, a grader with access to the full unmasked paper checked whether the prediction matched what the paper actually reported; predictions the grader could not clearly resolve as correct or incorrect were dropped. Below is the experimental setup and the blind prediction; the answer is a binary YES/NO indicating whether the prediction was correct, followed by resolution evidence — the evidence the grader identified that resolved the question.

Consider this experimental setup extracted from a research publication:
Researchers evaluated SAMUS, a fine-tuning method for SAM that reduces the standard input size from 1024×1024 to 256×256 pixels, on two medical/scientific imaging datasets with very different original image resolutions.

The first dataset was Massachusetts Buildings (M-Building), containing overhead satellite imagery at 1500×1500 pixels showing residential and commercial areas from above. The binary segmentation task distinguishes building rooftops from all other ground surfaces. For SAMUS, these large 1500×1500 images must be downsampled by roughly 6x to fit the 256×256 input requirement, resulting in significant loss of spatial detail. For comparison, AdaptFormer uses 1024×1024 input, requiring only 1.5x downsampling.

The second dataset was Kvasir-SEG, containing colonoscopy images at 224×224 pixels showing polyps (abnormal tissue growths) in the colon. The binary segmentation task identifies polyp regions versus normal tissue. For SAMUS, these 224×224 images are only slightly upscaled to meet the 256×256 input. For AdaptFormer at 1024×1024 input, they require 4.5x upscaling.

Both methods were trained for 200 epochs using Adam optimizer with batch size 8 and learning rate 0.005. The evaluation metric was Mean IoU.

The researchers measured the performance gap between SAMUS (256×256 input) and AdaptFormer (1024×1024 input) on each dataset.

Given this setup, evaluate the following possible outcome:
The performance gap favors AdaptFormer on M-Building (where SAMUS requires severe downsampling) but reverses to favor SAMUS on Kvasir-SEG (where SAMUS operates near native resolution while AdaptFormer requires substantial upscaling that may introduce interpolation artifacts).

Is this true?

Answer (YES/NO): NO